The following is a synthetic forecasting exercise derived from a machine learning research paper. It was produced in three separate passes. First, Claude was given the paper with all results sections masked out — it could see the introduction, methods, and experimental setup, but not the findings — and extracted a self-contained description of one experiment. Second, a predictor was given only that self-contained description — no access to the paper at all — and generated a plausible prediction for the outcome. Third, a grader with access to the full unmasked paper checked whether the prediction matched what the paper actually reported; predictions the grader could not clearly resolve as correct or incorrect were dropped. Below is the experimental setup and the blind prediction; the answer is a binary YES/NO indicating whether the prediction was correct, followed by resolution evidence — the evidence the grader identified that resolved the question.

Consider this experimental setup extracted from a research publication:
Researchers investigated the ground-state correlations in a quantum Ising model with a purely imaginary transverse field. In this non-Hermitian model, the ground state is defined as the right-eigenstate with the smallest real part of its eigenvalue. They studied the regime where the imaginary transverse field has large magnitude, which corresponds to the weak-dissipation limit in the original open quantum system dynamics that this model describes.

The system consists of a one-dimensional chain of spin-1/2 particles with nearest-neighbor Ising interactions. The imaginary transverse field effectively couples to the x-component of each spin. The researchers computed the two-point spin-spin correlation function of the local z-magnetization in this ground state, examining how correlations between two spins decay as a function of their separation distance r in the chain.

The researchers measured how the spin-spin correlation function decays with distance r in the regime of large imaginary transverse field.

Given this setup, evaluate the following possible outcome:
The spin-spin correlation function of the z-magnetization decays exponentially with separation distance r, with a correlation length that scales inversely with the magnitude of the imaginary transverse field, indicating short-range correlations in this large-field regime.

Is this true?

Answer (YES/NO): NO